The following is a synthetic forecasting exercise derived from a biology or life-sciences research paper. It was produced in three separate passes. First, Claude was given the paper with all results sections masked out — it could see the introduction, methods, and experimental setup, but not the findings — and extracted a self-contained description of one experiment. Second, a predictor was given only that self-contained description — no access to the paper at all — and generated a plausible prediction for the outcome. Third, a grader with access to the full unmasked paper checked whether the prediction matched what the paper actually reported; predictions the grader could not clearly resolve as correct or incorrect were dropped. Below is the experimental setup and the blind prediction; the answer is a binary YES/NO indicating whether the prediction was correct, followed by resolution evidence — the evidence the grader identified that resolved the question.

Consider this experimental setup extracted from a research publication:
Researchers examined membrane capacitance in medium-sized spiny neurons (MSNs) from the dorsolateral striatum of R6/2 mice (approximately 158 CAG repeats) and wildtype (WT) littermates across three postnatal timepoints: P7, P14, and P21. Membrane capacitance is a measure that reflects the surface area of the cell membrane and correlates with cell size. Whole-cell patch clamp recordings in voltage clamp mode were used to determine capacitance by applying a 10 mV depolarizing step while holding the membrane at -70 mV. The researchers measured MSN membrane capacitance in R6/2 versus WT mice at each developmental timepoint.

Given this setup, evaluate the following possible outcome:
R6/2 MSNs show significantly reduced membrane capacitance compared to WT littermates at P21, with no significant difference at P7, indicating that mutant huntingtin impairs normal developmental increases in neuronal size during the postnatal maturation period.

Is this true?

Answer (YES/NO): NO